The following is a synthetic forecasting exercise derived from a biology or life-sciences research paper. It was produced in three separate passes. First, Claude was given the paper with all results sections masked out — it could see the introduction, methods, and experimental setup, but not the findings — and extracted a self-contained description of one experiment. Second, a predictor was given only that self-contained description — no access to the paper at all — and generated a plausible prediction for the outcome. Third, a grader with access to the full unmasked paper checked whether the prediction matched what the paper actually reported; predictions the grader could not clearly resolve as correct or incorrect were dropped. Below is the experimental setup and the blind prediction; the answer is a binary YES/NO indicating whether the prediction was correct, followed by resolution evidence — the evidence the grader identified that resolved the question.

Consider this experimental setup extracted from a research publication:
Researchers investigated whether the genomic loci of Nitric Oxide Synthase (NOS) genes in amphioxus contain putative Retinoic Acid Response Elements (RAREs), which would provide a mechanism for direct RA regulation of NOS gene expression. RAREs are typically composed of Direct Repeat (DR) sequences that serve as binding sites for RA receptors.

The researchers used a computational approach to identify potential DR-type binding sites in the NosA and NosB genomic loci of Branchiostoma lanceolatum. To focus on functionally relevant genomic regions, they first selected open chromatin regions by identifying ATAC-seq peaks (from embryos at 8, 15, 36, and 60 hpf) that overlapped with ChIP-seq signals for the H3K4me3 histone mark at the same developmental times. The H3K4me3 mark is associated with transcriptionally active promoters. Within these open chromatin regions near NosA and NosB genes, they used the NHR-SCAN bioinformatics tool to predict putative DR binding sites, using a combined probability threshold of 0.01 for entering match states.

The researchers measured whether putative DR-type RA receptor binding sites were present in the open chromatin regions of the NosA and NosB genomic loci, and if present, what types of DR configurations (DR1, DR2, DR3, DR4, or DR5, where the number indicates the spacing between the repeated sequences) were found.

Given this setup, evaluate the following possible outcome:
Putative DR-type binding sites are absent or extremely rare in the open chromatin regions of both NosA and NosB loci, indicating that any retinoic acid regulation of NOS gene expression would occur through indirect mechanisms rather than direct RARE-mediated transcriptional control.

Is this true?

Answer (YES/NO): NO